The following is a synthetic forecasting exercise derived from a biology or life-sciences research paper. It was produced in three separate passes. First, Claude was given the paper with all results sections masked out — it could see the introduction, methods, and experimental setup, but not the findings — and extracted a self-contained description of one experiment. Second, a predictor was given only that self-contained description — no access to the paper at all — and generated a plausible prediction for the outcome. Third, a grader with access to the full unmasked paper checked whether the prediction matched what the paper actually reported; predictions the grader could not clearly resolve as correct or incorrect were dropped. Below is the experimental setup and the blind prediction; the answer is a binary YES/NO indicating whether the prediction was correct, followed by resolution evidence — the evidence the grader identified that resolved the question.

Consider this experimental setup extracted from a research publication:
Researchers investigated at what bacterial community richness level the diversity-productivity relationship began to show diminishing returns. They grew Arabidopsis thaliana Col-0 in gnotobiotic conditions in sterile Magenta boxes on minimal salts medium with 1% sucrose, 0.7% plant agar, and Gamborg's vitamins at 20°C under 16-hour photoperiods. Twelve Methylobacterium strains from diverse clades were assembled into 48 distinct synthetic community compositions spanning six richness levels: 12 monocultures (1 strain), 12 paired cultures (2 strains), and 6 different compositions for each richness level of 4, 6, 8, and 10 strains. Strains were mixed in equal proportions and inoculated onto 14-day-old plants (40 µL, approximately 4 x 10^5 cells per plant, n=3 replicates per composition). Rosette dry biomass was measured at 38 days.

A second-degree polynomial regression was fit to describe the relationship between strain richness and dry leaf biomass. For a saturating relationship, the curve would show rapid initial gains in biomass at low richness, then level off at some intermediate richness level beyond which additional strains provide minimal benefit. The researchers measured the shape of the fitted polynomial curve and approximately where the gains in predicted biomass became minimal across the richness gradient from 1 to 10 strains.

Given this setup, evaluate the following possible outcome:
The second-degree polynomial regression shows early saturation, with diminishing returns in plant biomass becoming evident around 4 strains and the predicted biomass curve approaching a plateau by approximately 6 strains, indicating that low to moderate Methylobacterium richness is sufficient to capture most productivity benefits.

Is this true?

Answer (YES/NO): NO